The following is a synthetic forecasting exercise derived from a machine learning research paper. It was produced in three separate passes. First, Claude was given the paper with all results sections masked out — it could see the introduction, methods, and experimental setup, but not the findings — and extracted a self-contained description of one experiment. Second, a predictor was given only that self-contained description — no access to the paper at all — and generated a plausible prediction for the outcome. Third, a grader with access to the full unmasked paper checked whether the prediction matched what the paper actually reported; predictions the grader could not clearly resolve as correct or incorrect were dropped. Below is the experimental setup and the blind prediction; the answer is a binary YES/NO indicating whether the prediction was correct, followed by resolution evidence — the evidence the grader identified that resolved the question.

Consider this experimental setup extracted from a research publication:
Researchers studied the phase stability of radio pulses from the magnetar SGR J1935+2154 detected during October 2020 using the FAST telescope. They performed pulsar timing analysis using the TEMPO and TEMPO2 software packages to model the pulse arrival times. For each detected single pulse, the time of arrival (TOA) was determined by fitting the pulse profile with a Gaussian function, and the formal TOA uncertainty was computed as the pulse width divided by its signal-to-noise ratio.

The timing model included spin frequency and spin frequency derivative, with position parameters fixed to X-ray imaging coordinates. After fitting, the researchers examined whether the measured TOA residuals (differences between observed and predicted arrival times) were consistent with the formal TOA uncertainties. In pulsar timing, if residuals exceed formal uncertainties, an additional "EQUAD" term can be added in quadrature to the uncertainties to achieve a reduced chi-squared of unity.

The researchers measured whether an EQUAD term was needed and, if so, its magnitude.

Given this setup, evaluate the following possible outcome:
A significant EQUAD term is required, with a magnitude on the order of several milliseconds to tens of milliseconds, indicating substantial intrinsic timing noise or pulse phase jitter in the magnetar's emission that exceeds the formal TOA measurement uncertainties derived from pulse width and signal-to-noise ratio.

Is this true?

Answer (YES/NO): YES